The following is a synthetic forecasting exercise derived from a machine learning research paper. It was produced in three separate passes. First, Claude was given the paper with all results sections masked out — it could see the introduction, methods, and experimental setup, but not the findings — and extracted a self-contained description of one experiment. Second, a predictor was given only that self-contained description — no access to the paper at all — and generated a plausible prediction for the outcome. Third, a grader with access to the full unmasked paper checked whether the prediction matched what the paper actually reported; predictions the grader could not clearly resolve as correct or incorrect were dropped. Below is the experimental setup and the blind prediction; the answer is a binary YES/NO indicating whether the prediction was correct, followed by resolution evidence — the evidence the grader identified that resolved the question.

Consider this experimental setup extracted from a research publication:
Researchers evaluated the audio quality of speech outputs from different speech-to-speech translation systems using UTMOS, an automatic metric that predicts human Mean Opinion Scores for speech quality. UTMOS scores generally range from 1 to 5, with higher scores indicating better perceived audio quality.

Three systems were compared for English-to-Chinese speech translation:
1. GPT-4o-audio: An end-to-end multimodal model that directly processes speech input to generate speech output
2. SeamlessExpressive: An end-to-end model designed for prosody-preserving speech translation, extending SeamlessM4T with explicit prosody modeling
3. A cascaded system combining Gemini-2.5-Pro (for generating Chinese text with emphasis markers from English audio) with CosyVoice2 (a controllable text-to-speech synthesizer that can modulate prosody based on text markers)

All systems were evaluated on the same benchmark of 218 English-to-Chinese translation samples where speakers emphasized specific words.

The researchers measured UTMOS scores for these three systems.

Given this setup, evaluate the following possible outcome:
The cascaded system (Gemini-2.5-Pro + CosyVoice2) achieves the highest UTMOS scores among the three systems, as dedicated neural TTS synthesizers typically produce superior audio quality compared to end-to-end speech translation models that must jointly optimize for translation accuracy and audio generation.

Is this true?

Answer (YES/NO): YES